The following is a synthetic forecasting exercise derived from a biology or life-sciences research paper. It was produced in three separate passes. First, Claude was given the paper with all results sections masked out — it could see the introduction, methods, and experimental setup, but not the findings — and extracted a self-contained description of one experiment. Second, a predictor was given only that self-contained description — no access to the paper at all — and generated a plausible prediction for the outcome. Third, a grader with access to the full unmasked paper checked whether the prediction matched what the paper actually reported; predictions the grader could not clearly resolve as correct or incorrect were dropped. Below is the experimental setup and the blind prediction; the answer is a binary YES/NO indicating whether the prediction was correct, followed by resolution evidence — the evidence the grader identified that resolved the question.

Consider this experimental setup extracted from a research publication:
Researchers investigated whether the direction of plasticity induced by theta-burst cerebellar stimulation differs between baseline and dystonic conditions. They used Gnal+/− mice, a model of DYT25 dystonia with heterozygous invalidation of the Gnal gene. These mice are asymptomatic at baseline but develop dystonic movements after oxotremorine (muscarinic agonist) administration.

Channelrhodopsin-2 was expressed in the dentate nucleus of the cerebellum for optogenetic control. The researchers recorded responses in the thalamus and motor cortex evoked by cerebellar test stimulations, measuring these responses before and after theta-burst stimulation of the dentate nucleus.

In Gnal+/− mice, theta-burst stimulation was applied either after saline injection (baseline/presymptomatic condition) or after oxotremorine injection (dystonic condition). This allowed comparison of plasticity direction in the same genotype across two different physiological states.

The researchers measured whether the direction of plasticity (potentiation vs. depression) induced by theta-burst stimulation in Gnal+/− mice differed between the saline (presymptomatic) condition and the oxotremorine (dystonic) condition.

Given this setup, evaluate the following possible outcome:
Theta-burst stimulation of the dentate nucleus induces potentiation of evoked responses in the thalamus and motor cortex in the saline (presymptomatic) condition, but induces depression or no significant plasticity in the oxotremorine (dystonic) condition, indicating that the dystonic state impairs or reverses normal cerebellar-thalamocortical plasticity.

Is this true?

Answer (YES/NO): NO